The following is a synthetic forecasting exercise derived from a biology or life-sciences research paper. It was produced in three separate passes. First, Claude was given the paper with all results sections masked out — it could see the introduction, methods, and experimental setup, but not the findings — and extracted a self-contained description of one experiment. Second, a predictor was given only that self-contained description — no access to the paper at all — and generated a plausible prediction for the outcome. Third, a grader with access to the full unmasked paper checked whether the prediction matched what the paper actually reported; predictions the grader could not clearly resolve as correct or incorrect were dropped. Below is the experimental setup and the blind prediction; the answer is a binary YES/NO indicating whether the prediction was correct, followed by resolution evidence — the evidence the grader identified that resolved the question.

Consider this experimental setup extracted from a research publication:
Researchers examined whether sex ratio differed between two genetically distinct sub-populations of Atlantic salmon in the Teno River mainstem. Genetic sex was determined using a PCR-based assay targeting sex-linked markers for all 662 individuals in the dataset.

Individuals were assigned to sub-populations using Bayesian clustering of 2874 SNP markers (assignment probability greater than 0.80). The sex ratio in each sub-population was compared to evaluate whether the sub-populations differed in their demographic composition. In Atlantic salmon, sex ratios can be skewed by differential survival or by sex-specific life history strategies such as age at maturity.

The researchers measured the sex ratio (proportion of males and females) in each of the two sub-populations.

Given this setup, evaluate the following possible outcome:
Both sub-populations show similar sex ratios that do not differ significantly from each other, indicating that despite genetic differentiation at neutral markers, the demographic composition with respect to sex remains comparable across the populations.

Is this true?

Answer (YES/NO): NO